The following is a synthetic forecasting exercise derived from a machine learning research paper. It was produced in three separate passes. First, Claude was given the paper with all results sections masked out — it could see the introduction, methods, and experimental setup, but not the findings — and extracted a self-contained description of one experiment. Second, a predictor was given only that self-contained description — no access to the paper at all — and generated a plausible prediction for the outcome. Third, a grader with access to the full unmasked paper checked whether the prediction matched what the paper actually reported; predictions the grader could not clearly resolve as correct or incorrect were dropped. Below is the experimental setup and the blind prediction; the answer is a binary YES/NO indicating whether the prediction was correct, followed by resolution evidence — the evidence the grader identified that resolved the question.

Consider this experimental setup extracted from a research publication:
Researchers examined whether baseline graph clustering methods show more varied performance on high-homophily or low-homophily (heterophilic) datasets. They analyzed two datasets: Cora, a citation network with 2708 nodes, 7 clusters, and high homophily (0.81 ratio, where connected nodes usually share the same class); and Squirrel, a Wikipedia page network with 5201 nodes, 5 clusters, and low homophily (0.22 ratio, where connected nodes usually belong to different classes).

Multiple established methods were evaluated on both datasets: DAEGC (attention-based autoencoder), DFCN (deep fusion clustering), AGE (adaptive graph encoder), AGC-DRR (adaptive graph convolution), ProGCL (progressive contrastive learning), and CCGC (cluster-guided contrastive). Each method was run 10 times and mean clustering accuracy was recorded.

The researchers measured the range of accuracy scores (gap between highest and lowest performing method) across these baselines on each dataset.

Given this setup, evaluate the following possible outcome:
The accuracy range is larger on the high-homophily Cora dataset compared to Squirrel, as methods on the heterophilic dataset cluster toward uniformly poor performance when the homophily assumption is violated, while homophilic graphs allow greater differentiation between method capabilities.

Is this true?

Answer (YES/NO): YES